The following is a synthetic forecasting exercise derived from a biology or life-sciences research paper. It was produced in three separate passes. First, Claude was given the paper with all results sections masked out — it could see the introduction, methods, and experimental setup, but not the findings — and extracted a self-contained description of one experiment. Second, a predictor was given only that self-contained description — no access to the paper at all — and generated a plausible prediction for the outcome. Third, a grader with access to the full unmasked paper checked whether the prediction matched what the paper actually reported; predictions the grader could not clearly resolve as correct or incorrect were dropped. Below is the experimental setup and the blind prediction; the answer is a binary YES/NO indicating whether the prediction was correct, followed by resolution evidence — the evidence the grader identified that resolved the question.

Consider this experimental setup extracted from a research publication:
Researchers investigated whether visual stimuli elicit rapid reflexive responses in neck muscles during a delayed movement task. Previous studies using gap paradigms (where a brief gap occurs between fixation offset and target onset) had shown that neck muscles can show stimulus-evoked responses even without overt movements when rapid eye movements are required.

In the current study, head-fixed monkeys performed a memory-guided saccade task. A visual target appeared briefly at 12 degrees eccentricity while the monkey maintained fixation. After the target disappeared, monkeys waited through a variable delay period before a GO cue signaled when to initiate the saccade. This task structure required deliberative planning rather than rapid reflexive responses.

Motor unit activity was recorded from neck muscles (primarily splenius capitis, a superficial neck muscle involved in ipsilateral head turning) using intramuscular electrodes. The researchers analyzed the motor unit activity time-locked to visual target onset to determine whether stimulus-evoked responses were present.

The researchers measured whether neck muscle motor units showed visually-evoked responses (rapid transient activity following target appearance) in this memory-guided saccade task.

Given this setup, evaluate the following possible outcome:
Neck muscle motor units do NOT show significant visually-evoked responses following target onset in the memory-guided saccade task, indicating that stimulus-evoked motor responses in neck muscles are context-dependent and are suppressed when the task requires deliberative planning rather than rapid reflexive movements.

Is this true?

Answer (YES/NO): YES